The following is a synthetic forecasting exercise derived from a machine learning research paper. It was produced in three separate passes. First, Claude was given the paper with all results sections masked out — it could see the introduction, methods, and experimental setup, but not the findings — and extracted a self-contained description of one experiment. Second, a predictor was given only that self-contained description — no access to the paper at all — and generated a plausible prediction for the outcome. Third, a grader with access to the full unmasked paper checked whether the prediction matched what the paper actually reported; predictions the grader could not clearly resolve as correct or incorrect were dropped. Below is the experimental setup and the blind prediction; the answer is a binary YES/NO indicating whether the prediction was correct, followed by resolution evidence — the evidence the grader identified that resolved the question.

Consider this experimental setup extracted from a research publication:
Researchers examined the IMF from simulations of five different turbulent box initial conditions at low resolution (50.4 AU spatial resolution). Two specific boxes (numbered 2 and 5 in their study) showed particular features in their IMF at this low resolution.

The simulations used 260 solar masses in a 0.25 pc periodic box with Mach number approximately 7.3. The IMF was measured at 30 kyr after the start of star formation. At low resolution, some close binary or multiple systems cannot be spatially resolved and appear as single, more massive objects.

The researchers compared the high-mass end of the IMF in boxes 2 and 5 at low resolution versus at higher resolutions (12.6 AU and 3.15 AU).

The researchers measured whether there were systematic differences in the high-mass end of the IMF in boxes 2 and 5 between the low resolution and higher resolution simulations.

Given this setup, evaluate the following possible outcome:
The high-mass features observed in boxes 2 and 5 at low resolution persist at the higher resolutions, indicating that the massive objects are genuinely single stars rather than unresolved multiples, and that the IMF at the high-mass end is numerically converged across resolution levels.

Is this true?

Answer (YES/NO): NO